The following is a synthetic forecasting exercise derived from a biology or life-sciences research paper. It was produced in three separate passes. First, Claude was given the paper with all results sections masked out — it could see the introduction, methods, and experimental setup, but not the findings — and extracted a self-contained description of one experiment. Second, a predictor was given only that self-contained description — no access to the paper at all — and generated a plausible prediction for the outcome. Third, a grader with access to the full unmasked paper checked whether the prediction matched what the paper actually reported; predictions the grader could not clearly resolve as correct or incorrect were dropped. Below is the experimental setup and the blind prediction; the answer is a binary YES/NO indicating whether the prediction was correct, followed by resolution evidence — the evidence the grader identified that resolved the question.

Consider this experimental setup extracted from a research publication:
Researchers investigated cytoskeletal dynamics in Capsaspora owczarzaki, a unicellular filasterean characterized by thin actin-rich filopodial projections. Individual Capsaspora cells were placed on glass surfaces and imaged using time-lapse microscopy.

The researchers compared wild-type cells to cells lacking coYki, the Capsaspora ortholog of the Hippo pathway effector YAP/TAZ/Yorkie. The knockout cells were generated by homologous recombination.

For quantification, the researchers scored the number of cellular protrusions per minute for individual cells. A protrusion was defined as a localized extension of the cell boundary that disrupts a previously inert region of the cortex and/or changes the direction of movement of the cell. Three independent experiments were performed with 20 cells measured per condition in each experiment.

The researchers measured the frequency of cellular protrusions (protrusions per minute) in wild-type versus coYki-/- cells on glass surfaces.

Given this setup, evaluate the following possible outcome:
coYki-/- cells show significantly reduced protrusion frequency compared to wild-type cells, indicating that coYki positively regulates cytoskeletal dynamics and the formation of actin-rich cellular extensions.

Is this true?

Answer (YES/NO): NO